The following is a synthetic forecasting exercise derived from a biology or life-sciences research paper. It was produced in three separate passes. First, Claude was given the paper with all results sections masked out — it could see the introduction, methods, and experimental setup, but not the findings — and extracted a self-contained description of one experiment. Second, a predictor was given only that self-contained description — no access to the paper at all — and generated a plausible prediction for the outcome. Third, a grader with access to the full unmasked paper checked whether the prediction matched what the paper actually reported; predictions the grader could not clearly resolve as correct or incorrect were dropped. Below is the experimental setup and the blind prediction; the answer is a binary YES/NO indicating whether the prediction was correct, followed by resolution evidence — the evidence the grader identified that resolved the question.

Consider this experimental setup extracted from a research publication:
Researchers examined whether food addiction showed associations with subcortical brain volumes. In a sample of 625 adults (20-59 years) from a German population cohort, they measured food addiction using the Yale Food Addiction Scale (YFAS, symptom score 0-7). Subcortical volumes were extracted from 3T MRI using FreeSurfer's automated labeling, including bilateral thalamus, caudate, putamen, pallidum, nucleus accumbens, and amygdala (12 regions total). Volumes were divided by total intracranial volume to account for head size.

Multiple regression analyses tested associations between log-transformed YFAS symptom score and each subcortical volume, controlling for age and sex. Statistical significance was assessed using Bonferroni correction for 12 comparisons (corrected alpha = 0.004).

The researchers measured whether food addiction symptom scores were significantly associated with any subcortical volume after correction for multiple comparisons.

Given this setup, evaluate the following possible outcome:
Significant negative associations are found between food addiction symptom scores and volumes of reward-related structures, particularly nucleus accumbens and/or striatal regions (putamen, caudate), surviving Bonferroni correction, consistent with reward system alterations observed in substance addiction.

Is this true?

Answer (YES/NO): NO